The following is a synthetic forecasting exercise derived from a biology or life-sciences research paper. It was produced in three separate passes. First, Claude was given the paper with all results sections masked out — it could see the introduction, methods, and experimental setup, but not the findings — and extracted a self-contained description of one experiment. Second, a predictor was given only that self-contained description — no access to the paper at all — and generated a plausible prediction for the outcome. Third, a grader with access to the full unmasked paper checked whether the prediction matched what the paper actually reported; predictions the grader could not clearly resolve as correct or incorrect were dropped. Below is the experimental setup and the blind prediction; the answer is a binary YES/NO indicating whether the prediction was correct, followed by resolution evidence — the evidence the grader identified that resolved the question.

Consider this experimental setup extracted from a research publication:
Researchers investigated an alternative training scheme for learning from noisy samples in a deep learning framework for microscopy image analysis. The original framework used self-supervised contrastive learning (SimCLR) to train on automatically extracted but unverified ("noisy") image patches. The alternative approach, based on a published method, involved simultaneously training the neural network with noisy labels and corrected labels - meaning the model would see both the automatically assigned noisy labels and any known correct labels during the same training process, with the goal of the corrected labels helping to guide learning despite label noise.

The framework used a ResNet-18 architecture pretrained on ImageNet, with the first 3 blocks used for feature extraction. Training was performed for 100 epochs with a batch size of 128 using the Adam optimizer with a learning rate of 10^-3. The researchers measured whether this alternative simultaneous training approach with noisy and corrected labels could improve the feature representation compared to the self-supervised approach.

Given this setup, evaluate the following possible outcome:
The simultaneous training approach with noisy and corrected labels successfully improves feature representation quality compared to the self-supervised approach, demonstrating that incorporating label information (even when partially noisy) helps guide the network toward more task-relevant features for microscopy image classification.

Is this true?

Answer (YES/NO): NO